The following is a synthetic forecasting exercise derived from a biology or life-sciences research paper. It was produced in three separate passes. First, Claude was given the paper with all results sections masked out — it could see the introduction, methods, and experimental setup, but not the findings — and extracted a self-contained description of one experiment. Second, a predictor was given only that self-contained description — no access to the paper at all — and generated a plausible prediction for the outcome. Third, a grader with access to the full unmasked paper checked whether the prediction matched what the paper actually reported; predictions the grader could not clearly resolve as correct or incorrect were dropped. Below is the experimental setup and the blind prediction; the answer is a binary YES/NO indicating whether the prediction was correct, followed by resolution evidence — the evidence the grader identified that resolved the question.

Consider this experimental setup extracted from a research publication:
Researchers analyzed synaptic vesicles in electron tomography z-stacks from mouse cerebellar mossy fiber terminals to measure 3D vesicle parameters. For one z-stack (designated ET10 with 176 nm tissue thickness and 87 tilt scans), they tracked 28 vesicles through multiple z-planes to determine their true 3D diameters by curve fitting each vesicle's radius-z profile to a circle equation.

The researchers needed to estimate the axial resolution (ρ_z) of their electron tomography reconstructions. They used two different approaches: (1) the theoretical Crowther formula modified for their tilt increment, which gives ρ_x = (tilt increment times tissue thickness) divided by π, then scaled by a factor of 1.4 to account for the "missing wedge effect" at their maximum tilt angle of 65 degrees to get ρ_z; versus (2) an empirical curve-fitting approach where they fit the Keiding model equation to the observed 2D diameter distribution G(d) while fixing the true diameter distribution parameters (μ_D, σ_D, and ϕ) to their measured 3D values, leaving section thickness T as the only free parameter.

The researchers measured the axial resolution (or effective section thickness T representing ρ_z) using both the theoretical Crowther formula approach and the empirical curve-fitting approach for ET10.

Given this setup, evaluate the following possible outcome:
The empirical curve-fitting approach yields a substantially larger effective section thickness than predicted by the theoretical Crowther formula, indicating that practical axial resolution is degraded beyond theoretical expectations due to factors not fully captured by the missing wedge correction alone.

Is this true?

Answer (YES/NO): NO